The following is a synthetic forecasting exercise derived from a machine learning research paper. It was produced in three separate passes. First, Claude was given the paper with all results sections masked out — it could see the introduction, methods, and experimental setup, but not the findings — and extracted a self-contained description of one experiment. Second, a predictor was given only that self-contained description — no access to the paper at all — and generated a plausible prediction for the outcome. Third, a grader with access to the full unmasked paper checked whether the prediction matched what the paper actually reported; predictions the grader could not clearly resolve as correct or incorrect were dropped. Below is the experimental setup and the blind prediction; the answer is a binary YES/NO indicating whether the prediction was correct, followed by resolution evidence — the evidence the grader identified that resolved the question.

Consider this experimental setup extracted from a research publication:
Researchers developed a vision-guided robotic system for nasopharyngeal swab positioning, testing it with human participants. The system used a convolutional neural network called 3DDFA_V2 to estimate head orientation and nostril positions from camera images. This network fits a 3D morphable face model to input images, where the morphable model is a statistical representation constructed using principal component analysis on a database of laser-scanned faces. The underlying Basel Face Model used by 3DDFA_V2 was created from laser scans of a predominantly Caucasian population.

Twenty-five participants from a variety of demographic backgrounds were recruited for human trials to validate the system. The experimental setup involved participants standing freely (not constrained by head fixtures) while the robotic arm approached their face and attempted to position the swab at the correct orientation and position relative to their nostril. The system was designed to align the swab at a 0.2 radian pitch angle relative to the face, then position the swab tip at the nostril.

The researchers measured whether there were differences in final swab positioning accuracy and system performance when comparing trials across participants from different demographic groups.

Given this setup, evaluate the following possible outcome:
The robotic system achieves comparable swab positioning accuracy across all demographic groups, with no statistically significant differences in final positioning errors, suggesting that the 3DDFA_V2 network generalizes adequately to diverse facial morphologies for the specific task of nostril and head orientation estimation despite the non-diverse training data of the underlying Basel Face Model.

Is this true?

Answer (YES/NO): YES